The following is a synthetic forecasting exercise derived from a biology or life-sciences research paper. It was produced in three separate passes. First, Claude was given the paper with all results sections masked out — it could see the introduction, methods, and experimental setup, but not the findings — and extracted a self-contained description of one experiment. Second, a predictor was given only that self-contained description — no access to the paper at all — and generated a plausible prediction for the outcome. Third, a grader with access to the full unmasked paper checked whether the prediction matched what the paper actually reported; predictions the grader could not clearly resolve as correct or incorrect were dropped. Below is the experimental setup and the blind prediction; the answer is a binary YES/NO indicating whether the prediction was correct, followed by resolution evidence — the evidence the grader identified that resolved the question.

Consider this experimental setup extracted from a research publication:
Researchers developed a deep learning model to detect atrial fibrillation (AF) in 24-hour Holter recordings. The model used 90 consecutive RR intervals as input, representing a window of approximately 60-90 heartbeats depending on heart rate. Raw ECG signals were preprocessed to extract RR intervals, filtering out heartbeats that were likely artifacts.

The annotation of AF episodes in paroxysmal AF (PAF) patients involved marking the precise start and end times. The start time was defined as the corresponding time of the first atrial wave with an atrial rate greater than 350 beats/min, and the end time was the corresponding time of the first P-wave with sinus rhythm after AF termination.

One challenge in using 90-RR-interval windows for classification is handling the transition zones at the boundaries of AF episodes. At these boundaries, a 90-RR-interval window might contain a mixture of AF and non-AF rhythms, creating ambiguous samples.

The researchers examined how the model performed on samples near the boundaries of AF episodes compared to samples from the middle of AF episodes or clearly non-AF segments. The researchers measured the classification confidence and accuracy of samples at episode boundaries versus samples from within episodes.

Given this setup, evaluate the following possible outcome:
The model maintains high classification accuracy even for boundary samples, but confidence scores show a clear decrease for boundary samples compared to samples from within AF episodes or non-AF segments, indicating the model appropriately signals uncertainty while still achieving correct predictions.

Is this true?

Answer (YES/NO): NO